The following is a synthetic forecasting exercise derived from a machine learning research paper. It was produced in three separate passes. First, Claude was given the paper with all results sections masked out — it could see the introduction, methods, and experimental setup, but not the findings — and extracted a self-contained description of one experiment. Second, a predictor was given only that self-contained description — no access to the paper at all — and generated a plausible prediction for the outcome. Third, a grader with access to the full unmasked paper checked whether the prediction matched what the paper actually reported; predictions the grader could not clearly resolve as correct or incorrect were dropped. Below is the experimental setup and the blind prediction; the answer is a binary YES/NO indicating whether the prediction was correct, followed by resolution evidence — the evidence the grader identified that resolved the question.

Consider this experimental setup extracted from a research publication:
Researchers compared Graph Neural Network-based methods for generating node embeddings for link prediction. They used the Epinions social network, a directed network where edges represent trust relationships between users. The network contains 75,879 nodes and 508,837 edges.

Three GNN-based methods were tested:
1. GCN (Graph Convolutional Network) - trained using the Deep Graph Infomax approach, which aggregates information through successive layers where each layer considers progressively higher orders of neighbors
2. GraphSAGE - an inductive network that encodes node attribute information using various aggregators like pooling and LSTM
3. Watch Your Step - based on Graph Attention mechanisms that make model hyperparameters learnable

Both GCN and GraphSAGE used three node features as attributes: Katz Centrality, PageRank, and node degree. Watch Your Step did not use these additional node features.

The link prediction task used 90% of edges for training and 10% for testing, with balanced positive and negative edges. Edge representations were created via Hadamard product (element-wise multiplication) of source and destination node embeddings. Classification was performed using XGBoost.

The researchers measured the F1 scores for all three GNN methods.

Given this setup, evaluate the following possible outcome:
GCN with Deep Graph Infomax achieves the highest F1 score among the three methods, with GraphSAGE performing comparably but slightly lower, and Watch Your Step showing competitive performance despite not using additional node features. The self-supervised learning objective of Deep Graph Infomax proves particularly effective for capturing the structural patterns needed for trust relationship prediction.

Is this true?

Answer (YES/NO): NO